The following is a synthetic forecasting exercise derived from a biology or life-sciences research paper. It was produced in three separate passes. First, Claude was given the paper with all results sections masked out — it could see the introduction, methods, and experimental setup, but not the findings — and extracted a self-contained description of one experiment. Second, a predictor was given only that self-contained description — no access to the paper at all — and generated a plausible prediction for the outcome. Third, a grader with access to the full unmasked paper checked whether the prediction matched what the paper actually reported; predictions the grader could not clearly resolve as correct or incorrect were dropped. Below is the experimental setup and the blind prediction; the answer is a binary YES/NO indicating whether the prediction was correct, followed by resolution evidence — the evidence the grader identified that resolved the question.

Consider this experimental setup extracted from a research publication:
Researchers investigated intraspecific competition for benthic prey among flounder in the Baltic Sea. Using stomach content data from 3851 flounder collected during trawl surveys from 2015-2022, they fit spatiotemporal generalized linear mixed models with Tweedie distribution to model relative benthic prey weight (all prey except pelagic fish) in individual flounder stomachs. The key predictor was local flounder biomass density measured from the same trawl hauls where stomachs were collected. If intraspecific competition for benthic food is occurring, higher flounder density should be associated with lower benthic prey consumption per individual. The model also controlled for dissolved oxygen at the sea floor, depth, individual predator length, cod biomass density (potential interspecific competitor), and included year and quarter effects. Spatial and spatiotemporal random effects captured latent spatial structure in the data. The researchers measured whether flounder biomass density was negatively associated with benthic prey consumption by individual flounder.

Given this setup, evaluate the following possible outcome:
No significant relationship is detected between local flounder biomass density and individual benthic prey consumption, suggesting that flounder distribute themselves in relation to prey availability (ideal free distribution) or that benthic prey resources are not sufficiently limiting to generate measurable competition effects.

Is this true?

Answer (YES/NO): NO